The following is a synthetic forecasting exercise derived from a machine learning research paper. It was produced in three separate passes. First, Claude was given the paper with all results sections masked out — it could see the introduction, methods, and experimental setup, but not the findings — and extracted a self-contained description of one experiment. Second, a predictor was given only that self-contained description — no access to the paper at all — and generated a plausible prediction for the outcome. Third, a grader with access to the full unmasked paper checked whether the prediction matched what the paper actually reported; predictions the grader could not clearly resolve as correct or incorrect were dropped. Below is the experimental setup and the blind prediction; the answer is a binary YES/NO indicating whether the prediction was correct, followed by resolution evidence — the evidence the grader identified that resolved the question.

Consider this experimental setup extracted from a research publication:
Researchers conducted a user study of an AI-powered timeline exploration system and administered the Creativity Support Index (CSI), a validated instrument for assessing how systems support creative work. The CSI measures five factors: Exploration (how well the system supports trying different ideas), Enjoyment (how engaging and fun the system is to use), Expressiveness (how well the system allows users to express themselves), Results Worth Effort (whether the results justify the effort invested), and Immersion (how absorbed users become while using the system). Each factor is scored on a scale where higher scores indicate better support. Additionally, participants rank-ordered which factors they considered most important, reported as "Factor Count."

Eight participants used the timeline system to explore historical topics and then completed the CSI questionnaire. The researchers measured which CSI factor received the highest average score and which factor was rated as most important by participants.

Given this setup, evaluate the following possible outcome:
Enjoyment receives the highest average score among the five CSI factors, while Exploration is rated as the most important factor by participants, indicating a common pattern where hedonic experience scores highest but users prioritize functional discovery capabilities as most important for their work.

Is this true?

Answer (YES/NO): NO